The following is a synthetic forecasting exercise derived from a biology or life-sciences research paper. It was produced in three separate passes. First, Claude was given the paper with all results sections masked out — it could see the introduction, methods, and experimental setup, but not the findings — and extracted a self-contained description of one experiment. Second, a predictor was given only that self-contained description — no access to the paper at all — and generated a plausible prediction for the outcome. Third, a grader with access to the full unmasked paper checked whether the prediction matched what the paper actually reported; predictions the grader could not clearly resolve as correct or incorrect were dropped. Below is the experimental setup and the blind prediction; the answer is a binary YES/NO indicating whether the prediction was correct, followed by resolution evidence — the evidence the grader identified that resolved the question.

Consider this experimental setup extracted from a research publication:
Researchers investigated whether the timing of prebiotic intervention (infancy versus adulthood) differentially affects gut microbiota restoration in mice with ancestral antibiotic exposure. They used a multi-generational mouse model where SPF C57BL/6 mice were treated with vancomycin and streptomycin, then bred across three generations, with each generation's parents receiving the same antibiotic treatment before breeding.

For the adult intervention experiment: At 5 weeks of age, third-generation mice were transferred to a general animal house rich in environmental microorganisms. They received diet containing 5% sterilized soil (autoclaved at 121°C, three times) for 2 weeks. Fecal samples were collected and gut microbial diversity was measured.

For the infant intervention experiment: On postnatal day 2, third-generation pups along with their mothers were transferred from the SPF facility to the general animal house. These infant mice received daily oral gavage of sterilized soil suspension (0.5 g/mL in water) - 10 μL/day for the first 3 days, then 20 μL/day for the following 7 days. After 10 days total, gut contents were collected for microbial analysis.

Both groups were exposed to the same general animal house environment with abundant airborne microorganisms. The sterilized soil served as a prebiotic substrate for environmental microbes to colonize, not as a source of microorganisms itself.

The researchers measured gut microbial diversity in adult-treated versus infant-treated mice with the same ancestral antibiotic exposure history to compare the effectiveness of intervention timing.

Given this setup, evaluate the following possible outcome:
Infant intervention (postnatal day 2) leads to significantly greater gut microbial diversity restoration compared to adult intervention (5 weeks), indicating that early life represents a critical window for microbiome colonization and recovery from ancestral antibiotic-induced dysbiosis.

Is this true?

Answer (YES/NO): YES